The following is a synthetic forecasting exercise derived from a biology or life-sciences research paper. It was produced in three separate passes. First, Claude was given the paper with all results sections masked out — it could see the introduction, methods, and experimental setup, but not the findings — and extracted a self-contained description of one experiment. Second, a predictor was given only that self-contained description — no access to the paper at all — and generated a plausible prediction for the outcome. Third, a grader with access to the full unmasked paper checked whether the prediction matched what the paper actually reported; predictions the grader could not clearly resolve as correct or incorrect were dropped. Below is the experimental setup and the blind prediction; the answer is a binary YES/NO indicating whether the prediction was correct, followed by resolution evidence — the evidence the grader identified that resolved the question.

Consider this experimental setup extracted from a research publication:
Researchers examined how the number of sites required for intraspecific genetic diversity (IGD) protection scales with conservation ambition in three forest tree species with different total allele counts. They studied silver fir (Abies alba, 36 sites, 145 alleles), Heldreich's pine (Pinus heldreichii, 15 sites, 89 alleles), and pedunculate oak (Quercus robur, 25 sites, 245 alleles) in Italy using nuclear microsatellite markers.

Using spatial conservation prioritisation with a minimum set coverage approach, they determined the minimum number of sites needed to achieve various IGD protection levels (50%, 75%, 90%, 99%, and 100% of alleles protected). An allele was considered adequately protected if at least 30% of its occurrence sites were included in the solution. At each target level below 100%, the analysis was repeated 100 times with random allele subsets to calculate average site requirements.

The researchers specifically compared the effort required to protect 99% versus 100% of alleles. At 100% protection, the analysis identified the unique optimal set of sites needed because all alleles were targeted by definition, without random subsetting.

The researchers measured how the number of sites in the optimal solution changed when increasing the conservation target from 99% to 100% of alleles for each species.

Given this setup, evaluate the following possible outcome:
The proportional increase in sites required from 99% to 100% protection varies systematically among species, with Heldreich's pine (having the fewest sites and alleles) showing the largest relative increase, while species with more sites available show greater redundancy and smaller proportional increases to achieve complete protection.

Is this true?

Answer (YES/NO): NO